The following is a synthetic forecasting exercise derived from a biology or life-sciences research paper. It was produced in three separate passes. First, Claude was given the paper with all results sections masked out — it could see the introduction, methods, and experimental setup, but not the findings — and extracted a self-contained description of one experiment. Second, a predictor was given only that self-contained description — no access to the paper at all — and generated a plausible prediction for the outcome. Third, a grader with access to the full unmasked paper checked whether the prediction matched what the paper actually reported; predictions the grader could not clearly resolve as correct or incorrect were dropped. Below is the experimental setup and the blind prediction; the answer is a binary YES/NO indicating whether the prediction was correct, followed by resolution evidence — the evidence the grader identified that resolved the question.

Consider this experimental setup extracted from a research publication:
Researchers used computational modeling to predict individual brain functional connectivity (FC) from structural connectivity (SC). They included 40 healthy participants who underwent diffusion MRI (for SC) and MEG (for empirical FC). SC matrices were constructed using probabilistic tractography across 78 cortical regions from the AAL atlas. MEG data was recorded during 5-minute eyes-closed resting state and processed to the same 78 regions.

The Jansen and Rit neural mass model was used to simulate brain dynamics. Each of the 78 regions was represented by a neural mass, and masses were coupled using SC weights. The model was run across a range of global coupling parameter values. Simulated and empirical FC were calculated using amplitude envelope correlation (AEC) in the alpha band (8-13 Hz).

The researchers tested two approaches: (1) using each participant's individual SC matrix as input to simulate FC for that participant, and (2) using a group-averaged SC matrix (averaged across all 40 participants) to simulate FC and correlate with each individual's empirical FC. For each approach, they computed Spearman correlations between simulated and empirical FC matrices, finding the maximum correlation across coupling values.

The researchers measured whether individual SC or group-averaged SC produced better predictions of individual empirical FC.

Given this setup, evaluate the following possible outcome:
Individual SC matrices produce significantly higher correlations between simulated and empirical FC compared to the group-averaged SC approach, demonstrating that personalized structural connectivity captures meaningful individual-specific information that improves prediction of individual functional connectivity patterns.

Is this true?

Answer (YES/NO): YES